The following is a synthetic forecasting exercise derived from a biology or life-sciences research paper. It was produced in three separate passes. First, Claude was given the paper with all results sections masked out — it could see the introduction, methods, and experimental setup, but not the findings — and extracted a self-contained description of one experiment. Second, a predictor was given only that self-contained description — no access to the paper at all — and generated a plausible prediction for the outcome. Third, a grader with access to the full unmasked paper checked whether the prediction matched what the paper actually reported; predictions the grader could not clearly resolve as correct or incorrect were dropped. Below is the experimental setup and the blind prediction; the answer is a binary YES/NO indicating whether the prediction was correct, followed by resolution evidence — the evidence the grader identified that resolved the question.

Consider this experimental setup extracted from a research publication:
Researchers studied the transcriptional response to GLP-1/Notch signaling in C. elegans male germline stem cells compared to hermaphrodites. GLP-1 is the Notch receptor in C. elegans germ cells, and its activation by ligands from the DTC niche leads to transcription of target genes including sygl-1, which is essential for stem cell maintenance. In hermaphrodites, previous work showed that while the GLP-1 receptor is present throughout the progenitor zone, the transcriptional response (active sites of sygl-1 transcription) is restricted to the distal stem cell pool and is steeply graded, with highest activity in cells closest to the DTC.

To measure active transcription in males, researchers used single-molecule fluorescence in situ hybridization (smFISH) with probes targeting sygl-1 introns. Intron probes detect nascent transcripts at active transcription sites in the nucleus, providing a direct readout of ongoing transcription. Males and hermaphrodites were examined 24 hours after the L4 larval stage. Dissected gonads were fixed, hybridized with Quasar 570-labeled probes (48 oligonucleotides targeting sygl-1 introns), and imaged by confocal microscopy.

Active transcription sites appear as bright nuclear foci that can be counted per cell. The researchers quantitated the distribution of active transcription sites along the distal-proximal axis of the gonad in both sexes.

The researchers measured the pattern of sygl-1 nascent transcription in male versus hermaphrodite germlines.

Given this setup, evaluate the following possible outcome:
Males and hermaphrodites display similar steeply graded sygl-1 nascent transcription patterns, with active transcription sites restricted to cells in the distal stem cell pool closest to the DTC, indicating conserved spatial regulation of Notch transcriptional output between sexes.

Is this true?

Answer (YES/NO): YES